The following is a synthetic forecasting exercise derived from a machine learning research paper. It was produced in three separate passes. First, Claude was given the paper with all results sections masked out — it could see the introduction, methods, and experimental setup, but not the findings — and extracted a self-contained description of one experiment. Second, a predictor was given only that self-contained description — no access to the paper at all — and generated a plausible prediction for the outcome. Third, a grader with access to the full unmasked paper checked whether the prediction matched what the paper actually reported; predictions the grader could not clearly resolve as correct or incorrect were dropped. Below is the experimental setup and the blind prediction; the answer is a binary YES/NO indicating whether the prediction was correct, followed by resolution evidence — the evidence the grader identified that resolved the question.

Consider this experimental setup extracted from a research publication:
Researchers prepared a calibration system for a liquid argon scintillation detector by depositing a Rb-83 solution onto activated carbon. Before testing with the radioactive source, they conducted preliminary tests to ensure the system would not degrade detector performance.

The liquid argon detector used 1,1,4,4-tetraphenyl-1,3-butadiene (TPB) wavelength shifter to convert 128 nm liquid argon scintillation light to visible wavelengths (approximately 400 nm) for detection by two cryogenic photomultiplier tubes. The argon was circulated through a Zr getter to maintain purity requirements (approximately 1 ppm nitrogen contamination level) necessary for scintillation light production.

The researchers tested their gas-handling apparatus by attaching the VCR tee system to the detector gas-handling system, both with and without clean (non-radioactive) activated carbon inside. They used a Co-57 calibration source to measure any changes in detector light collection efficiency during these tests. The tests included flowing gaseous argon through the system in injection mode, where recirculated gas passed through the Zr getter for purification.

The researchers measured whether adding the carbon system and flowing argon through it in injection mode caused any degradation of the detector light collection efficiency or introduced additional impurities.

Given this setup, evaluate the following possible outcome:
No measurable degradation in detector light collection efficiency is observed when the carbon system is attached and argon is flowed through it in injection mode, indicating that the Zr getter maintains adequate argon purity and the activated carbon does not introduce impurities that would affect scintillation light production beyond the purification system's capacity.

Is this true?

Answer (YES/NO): YES